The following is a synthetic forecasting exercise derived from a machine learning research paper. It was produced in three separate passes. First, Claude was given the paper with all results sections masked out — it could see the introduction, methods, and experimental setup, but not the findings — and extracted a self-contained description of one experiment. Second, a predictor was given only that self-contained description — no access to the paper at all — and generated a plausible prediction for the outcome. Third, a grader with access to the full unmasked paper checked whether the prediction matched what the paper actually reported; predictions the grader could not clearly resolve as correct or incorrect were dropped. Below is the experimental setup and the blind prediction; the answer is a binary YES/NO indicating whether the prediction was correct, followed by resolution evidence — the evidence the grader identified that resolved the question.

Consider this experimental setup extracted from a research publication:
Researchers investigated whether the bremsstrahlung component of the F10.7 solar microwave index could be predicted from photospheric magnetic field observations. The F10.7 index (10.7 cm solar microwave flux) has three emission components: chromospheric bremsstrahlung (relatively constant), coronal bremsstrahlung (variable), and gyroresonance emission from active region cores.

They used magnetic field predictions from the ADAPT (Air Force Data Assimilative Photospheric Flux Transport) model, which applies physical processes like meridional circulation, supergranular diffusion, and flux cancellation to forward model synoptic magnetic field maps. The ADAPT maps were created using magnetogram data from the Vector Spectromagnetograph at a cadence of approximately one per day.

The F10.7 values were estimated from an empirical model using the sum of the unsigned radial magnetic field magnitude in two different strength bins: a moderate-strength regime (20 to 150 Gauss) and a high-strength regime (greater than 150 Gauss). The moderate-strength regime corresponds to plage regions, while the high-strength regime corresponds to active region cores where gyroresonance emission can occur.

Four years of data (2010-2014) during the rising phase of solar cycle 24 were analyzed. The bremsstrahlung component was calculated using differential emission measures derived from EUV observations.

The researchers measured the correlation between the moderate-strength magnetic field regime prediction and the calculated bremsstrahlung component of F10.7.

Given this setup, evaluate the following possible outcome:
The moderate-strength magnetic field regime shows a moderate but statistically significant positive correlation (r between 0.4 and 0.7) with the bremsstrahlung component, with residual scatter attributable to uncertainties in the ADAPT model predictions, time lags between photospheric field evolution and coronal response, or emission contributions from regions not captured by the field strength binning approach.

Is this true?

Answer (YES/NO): NO